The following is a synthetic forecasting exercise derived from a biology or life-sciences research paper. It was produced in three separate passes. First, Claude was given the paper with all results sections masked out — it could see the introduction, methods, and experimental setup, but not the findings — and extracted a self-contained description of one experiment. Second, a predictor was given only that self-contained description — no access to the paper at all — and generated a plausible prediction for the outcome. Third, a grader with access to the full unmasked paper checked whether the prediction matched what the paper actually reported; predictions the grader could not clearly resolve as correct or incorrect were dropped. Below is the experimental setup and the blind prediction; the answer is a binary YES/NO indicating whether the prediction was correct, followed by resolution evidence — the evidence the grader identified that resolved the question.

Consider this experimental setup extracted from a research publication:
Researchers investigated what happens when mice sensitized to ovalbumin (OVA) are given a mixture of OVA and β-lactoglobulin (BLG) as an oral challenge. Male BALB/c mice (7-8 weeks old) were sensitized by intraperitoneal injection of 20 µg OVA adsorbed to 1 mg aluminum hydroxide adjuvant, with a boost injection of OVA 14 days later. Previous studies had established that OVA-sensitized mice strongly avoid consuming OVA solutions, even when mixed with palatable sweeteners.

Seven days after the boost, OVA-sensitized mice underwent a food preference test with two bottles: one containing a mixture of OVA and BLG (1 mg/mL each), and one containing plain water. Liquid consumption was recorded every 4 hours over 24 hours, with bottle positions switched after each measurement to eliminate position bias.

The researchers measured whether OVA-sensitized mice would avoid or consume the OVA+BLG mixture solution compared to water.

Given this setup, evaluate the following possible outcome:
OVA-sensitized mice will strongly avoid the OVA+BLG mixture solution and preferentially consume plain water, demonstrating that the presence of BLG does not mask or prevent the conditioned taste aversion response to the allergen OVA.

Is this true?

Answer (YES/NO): NO